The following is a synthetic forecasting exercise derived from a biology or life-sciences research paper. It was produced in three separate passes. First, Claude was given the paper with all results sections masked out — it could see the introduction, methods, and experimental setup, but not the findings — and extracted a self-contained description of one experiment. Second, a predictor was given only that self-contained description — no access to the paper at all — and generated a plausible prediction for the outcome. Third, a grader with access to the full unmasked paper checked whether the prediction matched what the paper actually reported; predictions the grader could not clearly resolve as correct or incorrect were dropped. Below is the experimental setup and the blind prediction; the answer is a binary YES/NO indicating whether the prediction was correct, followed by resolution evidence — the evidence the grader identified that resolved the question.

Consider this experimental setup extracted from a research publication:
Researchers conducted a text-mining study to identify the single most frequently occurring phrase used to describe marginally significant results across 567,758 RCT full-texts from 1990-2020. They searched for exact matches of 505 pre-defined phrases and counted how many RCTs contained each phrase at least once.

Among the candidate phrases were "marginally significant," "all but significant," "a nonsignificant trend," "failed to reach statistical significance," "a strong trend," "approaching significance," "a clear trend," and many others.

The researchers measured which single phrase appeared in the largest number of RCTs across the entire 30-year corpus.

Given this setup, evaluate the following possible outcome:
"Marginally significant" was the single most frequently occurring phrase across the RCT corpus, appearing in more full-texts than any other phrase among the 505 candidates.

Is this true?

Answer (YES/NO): YES